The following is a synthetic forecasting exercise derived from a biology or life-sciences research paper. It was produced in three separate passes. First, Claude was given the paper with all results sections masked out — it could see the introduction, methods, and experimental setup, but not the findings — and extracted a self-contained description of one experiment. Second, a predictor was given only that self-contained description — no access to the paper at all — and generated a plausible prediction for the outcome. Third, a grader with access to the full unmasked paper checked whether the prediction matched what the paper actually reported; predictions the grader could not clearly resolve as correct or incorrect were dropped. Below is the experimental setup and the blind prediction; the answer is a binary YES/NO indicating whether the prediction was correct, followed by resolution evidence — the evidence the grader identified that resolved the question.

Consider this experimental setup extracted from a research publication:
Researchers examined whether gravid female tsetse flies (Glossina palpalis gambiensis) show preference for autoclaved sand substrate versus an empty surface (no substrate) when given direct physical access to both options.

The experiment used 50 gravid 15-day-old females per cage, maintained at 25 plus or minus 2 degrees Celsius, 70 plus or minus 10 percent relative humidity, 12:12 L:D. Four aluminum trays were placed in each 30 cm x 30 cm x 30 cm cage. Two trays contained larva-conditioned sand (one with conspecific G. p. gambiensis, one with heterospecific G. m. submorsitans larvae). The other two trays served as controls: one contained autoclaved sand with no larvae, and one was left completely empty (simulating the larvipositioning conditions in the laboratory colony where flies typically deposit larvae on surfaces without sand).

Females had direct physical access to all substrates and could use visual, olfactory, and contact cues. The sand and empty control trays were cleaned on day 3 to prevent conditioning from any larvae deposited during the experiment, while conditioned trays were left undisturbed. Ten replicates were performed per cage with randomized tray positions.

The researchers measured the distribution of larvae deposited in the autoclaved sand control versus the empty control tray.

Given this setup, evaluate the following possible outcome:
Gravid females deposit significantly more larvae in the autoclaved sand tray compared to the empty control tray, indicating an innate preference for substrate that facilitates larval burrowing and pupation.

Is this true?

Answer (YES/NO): YES